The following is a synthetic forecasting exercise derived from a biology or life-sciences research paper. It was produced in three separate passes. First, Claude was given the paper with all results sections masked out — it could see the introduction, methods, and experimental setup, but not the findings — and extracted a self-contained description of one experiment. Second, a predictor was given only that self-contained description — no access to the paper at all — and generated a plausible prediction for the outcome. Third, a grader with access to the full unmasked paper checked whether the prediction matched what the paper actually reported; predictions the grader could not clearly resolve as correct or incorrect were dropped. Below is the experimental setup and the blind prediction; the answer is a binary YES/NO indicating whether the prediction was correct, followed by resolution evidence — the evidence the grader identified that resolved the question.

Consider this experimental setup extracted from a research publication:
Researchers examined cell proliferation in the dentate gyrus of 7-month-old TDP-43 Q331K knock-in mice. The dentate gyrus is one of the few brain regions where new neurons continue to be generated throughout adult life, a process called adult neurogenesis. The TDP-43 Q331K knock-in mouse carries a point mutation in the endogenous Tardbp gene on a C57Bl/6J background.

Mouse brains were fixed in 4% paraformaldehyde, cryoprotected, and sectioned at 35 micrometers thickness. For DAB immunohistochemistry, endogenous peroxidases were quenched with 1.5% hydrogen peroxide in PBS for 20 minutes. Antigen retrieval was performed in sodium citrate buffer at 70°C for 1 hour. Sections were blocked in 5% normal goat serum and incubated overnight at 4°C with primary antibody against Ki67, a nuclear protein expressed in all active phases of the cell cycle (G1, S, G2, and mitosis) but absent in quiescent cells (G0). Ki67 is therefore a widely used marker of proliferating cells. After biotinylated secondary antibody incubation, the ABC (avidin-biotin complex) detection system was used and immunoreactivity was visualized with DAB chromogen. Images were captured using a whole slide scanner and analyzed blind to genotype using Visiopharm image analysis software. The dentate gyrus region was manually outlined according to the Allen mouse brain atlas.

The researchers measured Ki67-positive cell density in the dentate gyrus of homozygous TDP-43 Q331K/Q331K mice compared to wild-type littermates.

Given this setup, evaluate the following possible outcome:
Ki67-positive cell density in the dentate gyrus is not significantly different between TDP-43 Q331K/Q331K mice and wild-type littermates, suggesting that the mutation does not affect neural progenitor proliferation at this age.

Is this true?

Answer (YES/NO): YES